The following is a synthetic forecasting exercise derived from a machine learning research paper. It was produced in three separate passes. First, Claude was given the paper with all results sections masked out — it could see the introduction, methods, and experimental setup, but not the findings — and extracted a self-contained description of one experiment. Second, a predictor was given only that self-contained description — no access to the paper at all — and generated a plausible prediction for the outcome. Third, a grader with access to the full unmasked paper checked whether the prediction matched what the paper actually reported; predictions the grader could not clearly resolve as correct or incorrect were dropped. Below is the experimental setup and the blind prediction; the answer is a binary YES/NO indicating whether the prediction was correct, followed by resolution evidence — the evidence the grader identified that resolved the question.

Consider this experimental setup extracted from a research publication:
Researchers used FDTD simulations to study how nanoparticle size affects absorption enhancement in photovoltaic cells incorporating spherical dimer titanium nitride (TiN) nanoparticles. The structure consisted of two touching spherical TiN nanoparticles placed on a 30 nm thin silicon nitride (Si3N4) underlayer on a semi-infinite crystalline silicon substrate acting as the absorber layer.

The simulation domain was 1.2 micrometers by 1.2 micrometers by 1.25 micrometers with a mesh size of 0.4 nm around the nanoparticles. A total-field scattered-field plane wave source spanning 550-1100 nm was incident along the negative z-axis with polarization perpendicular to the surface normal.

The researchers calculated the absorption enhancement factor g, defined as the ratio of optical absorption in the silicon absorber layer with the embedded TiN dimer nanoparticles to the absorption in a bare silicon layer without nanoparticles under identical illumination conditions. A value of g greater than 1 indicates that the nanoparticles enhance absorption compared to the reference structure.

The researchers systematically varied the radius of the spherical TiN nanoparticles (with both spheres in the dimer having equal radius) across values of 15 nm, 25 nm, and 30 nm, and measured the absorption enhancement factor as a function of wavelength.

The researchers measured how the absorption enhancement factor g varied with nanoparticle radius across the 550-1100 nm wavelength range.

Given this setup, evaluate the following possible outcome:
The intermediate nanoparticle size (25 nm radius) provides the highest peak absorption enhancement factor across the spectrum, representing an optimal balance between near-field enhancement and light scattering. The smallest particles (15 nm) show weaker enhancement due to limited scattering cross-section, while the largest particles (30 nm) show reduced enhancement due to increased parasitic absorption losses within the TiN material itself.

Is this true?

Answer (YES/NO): NO